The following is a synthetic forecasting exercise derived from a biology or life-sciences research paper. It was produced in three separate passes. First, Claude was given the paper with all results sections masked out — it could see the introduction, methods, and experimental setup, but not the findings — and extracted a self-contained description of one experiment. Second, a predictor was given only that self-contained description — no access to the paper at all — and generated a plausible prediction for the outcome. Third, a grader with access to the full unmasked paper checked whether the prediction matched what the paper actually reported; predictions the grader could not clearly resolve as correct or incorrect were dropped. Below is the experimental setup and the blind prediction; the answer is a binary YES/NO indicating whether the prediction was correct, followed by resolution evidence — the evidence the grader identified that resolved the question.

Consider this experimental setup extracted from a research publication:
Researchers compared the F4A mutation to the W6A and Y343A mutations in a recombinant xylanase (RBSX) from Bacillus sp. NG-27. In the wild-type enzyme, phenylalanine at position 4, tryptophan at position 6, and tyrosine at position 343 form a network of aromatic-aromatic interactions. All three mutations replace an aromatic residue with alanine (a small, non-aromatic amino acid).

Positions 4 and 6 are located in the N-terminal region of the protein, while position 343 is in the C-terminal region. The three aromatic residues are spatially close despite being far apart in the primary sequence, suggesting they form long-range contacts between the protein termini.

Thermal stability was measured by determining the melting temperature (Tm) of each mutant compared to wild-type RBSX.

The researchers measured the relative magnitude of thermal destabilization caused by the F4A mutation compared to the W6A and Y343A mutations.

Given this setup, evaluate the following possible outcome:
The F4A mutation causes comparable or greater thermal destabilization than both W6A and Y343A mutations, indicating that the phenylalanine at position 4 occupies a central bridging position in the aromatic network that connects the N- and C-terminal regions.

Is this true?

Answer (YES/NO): NO